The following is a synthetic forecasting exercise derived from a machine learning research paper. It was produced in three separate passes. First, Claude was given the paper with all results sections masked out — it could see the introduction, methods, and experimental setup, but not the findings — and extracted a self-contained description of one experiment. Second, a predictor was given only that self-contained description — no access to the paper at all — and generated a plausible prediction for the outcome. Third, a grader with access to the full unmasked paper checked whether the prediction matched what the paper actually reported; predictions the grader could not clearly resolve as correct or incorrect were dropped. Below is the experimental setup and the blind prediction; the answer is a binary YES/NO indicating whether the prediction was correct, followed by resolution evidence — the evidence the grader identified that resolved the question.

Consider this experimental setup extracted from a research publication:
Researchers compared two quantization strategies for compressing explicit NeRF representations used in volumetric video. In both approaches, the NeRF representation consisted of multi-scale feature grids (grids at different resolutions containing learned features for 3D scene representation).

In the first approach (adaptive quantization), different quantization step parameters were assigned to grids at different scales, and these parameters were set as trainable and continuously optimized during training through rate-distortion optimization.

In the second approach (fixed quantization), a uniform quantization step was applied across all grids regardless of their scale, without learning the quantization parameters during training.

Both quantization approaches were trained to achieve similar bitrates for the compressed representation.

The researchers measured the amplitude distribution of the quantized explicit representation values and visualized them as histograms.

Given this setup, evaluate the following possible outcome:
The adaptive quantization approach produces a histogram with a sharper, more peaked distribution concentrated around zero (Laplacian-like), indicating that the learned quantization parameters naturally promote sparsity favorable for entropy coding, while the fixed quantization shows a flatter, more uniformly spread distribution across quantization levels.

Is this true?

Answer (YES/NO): NO